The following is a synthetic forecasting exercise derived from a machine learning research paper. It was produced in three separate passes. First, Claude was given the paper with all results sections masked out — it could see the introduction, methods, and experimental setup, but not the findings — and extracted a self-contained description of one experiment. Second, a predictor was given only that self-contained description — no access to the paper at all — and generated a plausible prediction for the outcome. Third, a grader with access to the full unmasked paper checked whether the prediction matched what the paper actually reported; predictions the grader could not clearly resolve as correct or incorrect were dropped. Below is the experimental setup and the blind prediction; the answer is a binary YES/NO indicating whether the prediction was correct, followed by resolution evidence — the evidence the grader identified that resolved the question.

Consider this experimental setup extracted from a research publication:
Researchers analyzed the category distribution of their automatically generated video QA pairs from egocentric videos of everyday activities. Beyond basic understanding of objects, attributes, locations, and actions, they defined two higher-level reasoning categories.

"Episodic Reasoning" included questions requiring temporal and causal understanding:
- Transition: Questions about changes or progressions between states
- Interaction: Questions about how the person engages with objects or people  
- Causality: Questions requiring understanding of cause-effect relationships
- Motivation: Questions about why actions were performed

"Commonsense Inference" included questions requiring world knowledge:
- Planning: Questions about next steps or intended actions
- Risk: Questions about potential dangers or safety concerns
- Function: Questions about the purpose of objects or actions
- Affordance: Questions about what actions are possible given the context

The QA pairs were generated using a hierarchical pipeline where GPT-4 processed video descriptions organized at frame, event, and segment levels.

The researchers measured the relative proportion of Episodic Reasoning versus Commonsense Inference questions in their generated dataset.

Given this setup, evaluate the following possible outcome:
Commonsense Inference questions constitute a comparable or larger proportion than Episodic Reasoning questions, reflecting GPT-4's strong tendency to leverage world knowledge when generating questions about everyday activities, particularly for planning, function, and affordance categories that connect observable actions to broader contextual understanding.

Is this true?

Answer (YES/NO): NO